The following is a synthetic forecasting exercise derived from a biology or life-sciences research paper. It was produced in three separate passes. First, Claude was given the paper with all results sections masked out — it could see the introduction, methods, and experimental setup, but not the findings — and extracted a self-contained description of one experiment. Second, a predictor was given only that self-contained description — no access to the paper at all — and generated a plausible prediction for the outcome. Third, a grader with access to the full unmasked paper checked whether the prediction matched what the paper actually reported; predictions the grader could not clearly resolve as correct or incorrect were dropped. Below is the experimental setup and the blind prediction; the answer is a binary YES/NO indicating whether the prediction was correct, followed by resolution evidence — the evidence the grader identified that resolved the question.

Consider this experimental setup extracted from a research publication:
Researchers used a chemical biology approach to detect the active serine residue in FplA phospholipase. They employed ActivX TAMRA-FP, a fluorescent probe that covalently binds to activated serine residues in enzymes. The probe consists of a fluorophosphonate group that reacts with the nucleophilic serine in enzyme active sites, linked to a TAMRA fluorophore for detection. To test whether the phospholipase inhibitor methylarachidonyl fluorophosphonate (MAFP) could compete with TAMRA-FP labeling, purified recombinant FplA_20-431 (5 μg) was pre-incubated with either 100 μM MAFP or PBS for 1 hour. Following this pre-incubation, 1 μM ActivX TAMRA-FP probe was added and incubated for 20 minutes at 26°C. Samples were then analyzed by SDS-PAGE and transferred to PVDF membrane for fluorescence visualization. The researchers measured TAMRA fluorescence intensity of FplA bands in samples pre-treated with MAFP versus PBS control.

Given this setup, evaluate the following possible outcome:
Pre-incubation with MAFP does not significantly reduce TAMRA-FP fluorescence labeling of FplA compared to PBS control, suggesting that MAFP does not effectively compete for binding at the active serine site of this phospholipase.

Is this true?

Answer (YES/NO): NO